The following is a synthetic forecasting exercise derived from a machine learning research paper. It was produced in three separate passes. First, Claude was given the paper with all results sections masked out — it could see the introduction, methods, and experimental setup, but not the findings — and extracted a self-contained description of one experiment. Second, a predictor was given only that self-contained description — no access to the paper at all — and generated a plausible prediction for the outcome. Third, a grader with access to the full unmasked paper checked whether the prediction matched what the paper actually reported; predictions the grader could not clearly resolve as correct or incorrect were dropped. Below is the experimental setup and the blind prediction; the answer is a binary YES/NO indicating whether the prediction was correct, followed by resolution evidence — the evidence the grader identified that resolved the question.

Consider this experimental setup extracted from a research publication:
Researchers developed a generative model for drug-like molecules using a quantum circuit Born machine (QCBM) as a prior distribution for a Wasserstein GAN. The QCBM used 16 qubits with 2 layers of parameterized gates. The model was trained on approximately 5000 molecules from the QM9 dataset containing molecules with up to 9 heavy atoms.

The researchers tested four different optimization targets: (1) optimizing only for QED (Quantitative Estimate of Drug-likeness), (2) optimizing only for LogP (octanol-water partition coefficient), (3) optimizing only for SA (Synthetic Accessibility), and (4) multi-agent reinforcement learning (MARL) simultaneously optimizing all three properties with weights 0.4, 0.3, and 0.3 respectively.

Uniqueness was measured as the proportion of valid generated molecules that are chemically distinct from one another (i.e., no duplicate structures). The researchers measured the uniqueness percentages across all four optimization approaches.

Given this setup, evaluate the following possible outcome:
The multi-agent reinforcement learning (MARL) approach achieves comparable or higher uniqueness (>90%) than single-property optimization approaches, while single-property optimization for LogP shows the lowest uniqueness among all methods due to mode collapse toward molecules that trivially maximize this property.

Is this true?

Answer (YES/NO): NO